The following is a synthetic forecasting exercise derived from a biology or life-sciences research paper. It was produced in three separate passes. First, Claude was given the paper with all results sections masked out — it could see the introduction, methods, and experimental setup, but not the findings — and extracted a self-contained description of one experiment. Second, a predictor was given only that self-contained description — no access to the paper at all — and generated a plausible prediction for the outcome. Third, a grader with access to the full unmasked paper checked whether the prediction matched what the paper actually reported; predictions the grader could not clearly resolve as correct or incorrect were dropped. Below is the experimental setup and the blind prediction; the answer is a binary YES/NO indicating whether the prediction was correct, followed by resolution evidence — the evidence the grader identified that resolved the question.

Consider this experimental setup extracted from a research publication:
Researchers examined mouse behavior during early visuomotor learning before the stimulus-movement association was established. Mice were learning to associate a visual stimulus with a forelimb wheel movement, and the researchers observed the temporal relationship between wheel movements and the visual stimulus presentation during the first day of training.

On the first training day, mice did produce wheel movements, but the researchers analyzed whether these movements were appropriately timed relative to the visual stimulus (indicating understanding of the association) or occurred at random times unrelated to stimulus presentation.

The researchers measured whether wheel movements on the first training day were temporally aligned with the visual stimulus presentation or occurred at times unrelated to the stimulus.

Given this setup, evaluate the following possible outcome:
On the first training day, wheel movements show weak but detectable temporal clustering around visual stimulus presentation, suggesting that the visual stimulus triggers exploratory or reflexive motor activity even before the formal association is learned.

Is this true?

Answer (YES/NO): NO